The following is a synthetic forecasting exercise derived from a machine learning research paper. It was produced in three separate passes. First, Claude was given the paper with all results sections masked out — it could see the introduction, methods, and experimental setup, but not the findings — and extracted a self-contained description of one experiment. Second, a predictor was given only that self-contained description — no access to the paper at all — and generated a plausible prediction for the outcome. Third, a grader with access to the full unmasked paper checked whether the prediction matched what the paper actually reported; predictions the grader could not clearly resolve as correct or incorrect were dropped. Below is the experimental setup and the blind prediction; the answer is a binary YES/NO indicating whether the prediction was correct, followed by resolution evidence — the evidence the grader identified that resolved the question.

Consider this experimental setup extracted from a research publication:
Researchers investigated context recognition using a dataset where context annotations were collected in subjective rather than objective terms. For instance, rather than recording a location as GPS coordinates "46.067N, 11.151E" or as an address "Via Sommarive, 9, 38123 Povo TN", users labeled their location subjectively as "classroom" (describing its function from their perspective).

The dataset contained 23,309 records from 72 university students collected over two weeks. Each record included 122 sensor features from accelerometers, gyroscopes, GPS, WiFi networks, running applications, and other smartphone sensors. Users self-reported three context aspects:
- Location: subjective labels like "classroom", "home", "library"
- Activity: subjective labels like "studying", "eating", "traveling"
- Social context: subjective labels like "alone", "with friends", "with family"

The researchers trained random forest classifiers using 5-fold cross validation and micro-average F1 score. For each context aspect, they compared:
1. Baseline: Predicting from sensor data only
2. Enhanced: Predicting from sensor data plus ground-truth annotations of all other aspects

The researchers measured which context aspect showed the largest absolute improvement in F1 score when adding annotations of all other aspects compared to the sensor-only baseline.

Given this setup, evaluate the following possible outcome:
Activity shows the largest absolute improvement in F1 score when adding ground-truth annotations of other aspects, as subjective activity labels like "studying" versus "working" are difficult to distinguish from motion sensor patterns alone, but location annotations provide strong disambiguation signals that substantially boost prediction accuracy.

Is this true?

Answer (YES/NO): NO